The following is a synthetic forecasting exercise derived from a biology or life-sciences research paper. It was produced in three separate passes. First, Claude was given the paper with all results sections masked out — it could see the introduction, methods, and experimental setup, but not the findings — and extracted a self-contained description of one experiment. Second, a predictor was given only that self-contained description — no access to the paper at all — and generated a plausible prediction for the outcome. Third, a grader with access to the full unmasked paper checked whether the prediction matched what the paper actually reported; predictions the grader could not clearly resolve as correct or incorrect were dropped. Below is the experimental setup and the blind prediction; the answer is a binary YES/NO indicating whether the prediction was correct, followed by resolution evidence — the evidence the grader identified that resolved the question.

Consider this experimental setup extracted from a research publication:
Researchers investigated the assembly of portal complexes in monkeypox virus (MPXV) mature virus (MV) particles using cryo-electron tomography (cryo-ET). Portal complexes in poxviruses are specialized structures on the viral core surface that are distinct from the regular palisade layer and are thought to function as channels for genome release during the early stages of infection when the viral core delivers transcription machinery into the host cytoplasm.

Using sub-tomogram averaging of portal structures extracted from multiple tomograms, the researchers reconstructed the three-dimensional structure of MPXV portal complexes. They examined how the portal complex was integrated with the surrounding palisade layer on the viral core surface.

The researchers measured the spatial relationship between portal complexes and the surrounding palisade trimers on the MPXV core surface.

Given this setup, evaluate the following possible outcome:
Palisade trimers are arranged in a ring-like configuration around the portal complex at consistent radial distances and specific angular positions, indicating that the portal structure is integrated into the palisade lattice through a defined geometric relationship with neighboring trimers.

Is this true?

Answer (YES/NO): YES